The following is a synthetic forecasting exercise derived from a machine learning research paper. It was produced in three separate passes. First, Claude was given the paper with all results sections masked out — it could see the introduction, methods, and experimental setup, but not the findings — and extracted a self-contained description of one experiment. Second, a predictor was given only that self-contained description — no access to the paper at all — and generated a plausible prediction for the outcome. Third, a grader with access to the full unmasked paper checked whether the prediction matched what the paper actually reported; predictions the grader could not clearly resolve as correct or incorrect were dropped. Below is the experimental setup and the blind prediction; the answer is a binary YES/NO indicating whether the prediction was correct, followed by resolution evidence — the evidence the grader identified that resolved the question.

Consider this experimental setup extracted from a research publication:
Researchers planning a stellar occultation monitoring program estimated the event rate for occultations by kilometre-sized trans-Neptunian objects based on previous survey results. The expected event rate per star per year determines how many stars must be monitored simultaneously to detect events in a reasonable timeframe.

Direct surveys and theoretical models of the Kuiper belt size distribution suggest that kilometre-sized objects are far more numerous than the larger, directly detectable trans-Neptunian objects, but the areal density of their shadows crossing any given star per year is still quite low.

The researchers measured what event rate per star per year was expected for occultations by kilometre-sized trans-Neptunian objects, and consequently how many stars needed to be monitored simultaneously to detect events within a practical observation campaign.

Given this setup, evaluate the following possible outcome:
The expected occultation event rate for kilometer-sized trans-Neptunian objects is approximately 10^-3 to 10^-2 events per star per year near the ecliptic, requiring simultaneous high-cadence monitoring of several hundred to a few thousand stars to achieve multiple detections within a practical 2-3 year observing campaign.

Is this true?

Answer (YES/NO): NO